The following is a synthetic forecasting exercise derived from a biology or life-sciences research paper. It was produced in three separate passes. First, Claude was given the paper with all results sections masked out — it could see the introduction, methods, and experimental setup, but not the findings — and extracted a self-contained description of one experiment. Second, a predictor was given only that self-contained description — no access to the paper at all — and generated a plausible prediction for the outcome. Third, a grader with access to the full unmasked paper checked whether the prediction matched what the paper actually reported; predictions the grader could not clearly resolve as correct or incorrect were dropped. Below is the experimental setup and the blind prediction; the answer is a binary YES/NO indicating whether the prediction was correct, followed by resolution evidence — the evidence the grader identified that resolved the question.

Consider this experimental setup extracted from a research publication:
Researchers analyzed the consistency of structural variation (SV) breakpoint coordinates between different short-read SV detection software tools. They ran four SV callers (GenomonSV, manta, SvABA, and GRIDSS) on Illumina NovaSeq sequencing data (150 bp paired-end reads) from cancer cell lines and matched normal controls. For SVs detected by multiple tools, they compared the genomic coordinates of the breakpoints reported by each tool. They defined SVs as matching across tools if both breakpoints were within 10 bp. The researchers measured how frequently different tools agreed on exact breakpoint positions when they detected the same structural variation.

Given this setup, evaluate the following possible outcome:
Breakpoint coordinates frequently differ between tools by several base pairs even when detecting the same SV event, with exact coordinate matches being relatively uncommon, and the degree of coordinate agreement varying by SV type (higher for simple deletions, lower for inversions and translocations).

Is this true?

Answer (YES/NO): NO